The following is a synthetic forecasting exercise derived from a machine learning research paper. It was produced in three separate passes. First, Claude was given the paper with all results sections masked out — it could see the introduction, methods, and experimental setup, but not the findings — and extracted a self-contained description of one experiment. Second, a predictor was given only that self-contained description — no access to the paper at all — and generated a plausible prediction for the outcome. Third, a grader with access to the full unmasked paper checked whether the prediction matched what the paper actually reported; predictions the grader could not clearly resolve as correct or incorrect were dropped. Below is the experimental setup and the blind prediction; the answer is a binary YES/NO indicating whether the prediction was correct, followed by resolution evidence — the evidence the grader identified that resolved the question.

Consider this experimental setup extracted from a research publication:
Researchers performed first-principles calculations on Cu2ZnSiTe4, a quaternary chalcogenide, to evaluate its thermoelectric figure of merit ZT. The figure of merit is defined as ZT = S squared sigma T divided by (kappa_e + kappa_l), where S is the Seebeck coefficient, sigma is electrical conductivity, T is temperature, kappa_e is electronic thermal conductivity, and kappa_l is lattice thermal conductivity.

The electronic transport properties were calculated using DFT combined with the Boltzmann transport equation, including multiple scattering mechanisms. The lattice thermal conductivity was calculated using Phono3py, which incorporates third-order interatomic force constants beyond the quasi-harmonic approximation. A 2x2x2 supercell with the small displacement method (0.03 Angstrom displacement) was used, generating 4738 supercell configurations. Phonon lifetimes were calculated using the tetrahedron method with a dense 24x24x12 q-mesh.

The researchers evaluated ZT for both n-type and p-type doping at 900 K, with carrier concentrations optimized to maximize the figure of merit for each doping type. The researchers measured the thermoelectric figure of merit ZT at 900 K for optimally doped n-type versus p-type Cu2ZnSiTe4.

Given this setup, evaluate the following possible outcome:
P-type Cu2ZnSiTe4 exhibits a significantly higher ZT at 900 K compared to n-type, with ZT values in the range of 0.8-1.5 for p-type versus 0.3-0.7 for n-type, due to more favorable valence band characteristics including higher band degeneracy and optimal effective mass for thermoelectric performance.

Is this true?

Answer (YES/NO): NO